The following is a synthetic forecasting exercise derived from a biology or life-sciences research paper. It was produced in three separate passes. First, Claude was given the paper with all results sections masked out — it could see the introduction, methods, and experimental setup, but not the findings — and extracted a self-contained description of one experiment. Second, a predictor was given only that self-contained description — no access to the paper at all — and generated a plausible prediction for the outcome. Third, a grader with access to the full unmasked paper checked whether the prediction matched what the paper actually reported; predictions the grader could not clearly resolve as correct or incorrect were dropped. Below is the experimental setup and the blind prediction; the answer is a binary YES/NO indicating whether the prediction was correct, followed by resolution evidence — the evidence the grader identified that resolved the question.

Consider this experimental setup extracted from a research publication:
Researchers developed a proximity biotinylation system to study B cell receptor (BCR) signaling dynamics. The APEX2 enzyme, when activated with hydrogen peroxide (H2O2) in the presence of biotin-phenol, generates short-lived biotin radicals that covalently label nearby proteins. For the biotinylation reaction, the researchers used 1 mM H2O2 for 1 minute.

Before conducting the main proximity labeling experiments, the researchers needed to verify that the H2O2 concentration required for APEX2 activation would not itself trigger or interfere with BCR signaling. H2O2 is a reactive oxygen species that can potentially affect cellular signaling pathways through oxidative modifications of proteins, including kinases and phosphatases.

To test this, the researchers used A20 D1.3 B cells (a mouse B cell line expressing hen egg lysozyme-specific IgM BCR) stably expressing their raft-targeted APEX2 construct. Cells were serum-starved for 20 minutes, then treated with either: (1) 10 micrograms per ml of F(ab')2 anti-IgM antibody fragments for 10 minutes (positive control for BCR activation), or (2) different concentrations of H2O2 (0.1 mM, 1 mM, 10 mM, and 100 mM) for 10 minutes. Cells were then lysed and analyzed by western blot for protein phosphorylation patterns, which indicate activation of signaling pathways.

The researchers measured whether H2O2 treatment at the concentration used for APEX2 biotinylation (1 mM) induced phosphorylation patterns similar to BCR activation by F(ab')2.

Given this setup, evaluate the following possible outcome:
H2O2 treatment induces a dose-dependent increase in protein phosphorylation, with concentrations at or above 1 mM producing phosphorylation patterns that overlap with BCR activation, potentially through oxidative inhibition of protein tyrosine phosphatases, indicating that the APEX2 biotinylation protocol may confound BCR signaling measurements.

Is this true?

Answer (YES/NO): NO